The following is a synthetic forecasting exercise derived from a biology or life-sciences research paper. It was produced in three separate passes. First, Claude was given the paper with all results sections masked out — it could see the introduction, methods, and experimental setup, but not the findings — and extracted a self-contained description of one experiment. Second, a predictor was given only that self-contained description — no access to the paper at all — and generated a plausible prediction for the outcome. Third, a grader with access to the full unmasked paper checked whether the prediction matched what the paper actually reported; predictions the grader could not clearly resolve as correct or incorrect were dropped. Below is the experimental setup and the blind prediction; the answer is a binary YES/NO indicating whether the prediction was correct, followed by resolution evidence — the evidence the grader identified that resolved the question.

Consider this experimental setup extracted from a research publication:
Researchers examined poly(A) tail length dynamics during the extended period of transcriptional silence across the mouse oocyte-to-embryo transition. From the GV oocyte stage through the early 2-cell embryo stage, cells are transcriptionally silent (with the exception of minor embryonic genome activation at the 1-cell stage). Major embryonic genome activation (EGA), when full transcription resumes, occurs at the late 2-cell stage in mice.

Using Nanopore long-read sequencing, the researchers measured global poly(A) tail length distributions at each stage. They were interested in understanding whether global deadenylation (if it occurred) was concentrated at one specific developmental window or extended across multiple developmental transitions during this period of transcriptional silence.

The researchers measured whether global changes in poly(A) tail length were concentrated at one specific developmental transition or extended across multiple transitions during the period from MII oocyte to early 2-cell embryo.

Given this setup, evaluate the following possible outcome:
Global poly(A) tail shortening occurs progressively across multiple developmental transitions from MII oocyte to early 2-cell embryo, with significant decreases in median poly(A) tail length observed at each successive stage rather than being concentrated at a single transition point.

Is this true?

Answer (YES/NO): NO